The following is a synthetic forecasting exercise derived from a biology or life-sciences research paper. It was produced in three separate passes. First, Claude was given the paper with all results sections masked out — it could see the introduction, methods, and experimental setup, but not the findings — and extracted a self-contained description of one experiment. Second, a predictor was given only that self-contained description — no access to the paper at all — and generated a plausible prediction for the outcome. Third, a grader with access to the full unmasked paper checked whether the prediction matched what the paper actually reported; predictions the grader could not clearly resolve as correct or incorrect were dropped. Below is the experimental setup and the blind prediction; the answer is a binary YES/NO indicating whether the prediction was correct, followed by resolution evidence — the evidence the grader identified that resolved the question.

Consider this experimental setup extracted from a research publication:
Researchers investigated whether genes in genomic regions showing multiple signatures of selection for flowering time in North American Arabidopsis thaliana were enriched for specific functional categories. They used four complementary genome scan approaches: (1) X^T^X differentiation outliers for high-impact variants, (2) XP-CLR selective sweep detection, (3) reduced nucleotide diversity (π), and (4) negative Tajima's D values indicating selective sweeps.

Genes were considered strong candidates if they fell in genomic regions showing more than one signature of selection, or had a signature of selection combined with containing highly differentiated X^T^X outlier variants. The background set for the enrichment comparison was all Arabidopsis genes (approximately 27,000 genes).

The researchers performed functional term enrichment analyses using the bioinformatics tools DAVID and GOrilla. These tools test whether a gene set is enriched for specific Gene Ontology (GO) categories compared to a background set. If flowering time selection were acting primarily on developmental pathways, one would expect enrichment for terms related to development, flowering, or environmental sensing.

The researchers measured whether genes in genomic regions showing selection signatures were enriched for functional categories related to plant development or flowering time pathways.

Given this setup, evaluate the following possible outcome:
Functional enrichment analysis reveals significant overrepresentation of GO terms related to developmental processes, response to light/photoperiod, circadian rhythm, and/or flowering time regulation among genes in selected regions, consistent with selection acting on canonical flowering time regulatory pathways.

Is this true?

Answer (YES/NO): NO